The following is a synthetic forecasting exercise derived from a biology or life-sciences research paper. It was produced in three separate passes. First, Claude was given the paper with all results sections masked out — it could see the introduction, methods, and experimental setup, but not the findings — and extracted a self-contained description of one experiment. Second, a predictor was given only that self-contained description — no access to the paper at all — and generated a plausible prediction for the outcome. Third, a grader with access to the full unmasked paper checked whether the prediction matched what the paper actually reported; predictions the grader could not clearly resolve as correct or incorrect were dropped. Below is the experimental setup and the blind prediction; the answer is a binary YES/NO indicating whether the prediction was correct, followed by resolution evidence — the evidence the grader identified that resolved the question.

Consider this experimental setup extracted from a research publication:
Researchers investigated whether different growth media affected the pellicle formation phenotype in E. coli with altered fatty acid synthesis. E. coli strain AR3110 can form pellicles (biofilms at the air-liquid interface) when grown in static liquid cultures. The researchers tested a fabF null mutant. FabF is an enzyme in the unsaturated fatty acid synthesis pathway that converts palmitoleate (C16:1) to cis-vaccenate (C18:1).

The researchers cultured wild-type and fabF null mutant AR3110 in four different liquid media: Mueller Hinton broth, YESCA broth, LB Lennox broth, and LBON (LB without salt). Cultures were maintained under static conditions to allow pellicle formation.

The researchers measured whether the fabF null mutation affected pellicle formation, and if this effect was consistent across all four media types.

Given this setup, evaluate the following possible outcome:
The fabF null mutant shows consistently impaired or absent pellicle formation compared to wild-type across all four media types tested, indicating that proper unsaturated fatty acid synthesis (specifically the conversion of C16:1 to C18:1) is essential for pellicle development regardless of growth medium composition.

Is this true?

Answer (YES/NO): YES